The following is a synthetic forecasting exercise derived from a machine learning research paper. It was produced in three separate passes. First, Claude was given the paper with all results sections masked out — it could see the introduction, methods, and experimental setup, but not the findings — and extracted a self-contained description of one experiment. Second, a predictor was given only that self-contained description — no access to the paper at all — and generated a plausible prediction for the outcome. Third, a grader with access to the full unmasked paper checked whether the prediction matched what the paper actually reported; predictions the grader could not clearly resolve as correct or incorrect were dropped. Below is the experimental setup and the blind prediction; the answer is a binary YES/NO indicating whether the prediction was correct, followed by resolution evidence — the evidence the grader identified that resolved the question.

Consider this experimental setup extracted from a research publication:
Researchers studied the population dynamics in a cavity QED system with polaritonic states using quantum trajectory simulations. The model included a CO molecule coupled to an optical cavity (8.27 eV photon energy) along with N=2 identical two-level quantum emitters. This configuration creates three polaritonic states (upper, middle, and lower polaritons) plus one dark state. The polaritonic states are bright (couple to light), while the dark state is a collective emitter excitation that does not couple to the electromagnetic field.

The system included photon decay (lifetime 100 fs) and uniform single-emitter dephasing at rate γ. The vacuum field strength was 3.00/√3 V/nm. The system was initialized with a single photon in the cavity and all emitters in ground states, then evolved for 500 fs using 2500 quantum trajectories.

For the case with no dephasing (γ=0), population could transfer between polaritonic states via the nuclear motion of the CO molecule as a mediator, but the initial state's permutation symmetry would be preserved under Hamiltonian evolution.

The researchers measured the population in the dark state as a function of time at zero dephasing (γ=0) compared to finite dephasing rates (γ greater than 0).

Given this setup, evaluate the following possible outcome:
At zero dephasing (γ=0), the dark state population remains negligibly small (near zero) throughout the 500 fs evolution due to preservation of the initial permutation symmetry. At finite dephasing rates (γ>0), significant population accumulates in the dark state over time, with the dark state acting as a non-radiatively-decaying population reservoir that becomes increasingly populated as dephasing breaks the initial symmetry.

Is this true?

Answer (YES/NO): YES